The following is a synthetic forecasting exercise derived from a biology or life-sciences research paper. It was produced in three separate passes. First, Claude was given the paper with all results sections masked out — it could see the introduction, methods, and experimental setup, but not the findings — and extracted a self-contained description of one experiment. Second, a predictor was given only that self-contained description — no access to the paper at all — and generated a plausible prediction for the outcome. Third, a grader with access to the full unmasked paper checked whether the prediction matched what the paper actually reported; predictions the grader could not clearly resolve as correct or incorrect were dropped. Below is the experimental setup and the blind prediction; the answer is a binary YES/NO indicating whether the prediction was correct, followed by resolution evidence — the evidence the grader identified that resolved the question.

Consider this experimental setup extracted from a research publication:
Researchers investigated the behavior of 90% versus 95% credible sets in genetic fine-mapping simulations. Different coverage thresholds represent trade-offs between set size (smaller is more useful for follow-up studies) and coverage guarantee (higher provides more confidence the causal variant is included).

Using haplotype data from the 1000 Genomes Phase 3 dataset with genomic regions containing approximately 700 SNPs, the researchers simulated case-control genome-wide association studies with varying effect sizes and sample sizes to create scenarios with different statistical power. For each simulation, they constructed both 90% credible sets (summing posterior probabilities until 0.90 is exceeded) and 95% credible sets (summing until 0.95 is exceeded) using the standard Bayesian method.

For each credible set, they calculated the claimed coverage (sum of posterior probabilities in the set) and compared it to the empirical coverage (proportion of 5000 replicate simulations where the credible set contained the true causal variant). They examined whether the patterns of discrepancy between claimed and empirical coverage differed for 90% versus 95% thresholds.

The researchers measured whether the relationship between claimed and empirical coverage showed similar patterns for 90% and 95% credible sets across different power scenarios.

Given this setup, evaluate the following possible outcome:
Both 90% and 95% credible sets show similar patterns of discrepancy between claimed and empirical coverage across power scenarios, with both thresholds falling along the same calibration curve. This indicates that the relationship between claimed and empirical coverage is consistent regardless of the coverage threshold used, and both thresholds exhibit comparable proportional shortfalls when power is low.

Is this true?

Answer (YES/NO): YES